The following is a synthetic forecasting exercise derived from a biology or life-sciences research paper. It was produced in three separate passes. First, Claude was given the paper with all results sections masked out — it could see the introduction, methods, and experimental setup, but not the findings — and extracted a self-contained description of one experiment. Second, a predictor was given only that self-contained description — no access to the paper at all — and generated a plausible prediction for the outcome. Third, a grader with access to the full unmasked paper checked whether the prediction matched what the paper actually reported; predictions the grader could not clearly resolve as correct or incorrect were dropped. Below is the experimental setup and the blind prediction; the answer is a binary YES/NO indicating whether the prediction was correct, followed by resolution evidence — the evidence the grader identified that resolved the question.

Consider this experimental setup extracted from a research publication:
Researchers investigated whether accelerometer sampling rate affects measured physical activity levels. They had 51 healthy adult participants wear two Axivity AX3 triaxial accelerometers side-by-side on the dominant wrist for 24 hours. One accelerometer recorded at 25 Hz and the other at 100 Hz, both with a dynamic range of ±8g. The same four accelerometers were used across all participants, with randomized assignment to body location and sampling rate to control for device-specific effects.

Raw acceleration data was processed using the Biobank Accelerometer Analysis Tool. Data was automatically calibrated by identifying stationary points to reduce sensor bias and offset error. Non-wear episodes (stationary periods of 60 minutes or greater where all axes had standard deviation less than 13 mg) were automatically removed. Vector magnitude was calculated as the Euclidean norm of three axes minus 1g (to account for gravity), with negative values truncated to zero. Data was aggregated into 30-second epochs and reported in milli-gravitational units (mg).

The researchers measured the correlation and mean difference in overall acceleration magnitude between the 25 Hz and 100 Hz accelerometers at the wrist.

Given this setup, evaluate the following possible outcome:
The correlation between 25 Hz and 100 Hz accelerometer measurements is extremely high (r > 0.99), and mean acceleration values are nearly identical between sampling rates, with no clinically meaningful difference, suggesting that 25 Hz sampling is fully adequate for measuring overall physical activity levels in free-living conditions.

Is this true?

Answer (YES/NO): NO